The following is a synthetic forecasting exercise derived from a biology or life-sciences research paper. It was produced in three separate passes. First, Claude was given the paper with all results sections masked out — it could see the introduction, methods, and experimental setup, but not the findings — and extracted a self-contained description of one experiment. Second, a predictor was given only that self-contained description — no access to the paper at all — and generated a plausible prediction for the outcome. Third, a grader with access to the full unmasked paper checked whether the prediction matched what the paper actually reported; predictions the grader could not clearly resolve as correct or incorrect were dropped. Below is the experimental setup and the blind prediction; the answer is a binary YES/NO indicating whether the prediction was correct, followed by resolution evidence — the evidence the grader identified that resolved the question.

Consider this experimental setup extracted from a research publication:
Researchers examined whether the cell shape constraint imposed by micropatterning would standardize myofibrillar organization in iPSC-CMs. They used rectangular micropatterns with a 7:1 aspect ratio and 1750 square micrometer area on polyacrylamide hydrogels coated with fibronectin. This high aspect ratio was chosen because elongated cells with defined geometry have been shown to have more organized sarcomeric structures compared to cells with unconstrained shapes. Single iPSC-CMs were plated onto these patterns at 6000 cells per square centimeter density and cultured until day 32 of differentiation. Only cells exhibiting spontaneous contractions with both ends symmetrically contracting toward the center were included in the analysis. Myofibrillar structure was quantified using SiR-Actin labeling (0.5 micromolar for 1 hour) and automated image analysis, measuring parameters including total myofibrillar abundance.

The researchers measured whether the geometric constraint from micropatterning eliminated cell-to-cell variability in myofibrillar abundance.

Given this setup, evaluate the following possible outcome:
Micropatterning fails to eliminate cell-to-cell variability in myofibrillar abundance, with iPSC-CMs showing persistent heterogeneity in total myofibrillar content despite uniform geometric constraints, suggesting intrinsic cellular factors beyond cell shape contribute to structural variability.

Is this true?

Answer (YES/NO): YES